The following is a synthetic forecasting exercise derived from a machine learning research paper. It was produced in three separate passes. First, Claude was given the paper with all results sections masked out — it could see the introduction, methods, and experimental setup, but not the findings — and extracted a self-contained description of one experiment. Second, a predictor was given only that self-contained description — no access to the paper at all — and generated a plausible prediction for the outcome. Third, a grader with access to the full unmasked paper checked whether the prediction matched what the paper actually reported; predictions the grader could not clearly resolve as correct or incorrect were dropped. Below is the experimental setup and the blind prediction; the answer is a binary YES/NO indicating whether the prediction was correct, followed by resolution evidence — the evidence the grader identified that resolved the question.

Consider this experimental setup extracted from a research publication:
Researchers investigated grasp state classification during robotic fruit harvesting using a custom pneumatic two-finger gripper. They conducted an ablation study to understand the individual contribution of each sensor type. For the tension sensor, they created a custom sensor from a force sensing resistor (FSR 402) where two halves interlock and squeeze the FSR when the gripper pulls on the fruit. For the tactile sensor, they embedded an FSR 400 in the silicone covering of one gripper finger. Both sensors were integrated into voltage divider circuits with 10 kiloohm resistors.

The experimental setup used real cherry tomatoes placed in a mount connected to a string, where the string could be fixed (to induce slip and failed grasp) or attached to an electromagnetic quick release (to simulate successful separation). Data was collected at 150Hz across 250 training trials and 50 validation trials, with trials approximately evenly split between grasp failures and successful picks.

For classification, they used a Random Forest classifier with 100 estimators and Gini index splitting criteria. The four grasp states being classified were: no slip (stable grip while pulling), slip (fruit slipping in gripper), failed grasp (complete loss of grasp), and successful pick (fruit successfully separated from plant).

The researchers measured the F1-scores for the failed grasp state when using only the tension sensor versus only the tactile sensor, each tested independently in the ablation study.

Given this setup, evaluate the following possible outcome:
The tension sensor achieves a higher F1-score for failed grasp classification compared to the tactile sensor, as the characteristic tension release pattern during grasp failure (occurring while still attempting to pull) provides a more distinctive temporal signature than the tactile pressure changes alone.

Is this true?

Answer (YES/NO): YES